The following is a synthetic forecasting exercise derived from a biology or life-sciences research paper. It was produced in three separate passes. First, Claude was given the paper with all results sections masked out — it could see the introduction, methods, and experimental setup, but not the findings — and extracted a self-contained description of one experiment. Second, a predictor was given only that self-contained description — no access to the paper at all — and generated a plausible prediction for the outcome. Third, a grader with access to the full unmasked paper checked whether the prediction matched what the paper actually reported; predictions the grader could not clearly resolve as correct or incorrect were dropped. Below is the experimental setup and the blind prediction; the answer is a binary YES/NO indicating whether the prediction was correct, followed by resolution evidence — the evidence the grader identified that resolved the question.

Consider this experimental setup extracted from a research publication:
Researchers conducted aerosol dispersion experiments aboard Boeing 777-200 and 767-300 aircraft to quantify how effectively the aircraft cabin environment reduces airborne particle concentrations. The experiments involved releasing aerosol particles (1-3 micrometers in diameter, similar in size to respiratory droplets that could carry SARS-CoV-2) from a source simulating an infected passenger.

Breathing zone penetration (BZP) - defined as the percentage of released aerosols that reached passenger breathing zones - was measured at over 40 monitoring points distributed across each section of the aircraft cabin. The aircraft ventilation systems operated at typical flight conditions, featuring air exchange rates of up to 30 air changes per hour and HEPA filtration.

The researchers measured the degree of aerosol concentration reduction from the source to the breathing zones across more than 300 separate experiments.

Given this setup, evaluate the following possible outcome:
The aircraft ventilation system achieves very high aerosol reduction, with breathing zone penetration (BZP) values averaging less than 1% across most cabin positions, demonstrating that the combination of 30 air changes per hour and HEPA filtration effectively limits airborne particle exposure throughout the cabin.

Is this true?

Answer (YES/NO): YES